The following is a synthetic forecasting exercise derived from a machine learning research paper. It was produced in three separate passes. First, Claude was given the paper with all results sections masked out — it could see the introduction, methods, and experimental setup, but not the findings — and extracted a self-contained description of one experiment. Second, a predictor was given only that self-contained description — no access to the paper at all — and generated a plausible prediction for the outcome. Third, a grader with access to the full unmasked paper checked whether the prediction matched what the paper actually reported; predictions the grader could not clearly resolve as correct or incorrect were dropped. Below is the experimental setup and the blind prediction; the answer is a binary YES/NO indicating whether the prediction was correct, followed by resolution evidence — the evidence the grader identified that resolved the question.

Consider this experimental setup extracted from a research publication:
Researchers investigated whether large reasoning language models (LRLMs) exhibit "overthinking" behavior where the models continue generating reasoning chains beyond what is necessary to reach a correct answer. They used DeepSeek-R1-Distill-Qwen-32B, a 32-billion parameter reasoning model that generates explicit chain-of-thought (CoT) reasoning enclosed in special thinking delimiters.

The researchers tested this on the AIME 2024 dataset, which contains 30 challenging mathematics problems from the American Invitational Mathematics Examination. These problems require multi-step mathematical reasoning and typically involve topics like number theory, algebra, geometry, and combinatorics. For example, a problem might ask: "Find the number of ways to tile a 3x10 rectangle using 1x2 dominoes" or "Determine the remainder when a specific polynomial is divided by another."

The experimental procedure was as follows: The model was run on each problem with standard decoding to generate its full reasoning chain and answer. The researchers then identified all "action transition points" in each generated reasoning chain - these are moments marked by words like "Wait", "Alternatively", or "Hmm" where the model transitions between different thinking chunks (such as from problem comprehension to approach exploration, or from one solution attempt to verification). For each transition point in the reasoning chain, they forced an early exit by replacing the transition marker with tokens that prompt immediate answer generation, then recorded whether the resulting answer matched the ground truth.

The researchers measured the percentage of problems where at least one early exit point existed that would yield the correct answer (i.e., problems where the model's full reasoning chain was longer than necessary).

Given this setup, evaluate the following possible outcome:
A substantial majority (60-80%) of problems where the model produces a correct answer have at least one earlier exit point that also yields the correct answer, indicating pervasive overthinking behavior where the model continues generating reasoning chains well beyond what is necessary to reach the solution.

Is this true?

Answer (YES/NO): YES